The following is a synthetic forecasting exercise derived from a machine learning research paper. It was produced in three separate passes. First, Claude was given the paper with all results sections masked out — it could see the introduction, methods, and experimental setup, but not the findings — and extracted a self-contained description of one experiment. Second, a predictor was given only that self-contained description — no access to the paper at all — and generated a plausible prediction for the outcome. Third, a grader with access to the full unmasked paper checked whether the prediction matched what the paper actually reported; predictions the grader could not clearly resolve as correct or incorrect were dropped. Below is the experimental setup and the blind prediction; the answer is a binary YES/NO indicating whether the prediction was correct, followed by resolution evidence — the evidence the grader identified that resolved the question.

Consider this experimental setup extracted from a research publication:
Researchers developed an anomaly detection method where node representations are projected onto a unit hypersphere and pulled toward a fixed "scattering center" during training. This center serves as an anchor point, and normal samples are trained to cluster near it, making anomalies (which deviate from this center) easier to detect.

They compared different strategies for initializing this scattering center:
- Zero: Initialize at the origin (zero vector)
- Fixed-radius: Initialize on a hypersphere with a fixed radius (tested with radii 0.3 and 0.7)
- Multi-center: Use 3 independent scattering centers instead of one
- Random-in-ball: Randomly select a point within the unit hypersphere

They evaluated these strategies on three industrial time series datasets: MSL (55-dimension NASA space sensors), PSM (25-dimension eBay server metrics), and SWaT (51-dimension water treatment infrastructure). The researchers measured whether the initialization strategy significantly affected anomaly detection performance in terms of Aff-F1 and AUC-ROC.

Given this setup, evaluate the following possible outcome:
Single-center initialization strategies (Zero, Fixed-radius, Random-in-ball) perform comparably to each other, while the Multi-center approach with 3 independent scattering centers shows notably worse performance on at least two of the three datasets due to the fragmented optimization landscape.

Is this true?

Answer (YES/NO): NO